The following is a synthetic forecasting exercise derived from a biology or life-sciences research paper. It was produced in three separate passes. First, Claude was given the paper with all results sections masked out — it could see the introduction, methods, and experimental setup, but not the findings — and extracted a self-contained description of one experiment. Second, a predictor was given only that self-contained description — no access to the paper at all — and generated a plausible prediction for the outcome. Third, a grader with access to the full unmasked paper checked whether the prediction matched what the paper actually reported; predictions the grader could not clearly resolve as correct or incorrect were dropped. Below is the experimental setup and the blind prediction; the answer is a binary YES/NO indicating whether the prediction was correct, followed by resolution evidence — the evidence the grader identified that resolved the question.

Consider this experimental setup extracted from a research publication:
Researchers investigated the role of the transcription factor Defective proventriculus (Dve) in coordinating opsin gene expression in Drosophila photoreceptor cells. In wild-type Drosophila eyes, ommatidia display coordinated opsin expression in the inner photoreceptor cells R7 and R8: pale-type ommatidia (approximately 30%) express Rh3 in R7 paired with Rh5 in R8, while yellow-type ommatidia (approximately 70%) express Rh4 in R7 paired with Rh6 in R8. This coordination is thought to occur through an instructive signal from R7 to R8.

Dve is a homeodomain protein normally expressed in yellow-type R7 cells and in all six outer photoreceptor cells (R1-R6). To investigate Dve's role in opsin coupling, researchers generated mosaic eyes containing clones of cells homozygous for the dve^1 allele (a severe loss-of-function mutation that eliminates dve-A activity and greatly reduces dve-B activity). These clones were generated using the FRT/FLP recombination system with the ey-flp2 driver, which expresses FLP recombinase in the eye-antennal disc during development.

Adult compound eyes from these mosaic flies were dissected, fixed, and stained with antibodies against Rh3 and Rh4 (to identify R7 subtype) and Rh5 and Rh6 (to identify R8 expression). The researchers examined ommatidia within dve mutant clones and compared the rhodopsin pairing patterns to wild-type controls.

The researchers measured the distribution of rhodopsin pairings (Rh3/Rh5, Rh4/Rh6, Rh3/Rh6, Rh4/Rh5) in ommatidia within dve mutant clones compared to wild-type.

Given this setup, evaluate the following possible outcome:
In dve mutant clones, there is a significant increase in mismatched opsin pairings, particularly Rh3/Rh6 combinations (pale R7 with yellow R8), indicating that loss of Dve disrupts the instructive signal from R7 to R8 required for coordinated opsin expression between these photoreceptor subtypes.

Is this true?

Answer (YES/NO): YES